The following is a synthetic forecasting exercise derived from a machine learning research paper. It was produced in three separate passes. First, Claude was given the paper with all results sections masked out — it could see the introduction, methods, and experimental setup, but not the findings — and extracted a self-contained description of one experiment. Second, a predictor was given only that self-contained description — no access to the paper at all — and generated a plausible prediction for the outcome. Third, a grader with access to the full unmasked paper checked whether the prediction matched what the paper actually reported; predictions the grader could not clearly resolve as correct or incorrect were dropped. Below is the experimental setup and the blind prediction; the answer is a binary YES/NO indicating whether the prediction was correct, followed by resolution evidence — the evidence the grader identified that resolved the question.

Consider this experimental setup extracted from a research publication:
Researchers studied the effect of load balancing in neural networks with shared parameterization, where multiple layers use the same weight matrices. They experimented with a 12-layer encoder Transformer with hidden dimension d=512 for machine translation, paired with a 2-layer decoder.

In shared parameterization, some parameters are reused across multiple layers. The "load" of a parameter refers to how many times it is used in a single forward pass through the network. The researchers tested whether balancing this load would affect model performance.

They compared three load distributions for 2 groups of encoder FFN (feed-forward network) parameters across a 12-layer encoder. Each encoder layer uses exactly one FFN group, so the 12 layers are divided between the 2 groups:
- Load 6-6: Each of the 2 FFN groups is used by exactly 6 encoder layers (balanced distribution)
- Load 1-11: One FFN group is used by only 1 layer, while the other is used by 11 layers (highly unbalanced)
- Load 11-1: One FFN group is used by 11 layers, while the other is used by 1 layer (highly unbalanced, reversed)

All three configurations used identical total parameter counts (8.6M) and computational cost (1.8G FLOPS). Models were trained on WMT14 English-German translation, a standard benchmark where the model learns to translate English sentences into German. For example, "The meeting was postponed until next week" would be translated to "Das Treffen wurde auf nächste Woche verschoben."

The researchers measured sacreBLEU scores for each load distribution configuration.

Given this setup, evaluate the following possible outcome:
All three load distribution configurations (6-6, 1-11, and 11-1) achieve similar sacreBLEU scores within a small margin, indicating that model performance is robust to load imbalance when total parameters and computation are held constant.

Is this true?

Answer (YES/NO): NO